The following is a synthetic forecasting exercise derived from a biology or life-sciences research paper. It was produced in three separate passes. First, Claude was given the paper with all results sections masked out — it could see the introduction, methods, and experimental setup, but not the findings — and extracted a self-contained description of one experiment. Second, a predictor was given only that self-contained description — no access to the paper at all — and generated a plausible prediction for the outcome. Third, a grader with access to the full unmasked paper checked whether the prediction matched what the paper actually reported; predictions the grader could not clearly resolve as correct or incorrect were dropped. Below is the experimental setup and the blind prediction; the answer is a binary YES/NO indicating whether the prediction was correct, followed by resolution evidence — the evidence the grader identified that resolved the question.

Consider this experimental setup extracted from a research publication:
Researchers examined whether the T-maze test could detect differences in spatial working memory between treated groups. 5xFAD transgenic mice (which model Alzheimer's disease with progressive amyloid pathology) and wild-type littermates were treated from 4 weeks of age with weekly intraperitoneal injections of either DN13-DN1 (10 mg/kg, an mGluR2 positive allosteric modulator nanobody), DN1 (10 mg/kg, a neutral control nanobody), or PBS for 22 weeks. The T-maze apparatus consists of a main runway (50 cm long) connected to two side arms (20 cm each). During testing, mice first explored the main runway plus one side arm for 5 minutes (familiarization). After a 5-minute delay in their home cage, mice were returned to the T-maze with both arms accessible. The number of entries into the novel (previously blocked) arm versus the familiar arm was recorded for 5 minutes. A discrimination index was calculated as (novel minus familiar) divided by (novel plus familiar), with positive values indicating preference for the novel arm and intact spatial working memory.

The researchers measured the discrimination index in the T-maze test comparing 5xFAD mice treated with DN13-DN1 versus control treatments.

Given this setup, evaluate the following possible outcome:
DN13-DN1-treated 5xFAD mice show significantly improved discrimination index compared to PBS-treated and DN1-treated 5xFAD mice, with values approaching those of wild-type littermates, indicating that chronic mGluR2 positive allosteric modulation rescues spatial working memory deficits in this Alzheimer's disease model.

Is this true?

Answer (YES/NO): NO